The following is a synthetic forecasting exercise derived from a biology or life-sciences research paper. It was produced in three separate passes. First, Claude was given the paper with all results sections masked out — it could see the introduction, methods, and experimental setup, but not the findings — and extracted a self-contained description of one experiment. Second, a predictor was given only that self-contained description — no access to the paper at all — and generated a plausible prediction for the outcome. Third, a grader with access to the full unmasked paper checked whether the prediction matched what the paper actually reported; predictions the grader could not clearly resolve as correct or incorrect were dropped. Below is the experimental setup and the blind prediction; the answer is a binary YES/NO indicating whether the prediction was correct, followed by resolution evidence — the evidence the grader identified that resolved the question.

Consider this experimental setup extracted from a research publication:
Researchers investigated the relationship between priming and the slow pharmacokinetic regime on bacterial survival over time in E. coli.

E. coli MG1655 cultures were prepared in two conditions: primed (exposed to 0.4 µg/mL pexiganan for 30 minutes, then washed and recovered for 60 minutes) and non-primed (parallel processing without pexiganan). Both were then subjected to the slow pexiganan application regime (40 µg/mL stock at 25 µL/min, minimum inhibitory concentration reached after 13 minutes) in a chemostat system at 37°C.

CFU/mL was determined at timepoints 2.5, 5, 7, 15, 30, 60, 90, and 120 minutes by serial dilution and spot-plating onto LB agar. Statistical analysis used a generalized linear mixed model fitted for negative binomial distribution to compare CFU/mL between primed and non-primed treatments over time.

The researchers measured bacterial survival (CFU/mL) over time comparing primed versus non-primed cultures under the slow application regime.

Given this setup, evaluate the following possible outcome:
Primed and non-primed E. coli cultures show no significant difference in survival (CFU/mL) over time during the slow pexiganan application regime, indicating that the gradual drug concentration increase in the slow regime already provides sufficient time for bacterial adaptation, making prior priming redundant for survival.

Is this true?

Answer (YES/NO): YES